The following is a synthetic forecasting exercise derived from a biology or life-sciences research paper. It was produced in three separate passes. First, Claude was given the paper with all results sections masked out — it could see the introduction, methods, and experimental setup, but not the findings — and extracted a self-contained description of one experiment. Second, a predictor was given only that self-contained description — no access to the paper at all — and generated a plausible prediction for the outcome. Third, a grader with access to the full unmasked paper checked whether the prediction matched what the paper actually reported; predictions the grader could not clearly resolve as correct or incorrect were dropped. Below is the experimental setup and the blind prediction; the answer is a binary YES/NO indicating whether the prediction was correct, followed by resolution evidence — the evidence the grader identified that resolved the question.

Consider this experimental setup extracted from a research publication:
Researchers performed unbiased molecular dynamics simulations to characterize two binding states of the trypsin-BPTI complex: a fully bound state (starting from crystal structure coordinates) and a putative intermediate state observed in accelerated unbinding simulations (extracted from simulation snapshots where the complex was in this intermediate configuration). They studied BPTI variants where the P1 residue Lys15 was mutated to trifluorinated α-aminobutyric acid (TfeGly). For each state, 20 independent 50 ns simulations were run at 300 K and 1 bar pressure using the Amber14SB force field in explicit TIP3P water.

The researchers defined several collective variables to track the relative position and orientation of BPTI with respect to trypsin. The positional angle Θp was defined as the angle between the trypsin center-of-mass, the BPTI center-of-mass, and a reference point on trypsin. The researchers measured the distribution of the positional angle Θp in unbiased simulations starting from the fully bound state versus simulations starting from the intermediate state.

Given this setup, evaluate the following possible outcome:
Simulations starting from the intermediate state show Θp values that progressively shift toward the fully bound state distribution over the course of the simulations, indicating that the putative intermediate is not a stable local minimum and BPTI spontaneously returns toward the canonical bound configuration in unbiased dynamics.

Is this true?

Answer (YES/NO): NO